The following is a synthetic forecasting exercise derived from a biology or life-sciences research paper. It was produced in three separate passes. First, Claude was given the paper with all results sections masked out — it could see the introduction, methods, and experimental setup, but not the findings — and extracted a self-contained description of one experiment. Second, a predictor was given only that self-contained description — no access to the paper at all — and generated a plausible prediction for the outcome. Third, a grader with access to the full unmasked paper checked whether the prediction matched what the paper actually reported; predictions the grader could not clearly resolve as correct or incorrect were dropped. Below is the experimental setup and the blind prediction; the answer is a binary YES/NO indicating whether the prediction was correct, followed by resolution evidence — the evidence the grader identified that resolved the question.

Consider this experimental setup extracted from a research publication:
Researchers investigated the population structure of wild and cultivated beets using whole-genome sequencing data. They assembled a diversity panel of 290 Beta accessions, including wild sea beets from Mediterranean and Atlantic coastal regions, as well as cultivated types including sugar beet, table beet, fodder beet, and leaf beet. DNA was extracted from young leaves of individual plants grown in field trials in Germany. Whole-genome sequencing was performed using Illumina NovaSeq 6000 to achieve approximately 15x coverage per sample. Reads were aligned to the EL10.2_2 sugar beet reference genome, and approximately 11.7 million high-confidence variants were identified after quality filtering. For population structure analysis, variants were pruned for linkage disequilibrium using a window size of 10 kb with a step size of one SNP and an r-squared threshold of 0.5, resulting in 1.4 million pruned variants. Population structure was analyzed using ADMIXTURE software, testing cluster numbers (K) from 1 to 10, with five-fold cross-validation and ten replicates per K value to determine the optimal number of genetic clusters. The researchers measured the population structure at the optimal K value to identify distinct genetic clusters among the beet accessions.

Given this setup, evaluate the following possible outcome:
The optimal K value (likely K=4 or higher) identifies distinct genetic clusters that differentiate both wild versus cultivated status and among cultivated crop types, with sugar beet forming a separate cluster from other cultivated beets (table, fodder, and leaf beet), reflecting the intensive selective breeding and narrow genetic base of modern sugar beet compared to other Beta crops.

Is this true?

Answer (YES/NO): NO